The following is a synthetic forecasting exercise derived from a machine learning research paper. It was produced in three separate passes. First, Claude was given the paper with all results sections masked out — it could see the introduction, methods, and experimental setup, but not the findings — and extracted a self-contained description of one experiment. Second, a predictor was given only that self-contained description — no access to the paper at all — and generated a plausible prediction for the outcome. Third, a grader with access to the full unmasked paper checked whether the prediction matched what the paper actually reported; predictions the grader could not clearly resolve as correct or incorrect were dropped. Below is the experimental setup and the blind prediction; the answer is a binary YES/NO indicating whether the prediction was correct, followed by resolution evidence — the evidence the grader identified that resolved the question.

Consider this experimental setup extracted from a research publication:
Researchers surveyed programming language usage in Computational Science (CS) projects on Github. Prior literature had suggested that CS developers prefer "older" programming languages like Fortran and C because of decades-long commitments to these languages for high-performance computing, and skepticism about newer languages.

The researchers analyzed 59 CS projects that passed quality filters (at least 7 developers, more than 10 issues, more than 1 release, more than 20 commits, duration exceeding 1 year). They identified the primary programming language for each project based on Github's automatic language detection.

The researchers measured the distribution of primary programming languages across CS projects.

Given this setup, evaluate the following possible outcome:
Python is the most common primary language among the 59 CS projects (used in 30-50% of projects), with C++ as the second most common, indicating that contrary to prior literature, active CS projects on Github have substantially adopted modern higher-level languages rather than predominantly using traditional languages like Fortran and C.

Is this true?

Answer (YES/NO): YES